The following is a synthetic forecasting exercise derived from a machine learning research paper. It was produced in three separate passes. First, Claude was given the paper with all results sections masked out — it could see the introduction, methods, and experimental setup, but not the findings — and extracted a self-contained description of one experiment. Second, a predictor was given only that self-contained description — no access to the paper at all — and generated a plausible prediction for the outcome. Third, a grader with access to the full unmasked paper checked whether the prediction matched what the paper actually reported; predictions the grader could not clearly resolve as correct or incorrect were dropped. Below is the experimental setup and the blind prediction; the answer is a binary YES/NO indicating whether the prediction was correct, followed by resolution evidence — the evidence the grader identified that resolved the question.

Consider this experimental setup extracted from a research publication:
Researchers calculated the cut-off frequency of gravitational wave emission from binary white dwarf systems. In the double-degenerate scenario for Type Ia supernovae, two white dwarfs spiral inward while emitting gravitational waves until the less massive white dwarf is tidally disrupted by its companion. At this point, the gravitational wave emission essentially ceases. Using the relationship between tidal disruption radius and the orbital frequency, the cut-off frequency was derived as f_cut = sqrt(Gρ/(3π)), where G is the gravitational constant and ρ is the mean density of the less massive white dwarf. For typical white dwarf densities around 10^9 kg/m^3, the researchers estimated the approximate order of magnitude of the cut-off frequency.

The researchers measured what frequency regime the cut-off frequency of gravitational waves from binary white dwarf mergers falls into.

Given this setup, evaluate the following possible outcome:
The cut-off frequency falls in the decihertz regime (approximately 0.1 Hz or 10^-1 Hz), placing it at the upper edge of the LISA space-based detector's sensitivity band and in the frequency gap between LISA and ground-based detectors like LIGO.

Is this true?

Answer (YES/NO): NO